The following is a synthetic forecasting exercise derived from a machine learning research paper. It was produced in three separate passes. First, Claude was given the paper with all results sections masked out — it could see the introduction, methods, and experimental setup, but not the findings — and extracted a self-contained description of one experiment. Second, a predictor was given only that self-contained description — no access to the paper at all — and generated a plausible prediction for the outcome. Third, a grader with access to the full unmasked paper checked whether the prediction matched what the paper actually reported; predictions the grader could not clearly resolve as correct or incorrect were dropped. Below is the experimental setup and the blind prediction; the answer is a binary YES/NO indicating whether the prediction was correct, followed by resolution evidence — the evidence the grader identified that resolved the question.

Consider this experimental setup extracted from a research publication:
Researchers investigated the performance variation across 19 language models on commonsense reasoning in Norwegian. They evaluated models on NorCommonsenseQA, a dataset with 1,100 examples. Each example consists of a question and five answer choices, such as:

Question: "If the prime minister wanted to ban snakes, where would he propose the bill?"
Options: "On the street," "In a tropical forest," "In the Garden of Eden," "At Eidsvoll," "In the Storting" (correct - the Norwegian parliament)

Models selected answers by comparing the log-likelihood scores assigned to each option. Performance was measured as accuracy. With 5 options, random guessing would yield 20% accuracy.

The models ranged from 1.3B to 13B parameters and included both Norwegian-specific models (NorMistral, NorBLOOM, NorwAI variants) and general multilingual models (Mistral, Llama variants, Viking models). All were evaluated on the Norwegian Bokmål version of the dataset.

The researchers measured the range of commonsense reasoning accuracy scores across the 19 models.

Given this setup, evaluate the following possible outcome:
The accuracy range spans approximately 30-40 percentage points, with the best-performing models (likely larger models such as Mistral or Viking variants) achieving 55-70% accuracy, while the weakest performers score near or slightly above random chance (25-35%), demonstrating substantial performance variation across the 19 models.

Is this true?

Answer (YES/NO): NO